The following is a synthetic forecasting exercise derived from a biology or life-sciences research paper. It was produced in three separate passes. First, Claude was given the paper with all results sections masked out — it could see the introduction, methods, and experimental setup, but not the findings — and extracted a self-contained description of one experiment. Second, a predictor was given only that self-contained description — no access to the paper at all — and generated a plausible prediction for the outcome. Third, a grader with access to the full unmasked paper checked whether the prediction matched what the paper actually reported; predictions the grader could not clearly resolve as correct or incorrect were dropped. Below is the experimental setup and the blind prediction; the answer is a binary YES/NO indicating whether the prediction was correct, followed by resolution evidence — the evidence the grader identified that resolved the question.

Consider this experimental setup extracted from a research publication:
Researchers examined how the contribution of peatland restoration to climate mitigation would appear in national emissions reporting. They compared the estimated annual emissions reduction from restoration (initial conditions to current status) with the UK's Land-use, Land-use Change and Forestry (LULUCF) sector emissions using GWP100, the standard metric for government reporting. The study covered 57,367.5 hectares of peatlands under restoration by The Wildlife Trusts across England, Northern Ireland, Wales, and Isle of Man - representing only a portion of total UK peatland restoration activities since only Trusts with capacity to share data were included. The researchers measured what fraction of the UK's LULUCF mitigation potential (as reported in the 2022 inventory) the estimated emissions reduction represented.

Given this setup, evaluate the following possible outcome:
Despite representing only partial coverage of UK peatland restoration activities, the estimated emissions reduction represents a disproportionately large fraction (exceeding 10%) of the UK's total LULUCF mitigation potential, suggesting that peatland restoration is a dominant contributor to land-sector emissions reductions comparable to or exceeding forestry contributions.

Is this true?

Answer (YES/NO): NO